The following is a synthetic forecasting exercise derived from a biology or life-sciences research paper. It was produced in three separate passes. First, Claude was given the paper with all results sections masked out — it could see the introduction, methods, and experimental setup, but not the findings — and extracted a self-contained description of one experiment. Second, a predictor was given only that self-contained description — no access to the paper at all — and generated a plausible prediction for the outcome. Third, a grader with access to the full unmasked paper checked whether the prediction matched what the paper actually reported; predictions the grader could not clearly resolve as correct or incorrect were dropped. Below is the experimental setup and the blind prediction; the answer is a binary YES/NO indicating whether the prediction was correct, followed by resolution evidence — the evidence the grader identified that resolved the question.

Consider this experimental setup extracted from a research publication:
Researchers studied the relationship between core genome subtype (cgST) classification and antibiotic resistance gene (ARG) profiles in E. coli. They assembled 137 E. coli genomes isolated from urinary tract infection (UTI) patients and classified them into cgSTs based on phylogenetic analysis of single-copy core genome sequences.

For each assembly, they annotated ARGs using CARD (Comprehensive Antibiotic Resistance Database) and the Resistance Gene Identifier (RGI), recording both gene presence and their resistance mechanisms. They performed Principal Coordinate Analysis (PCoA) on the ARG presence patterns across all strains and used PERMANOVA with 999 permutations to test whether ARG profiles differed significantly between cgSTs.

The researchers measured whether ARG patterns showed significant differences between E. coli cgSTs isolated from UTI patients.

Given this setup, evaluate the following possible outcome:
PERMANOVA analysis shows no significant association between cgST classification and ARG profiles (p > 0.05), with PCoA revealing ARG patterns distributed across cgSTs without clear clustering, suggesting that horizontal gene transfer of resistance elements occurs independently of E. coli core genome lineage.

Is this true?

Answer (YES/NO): NO